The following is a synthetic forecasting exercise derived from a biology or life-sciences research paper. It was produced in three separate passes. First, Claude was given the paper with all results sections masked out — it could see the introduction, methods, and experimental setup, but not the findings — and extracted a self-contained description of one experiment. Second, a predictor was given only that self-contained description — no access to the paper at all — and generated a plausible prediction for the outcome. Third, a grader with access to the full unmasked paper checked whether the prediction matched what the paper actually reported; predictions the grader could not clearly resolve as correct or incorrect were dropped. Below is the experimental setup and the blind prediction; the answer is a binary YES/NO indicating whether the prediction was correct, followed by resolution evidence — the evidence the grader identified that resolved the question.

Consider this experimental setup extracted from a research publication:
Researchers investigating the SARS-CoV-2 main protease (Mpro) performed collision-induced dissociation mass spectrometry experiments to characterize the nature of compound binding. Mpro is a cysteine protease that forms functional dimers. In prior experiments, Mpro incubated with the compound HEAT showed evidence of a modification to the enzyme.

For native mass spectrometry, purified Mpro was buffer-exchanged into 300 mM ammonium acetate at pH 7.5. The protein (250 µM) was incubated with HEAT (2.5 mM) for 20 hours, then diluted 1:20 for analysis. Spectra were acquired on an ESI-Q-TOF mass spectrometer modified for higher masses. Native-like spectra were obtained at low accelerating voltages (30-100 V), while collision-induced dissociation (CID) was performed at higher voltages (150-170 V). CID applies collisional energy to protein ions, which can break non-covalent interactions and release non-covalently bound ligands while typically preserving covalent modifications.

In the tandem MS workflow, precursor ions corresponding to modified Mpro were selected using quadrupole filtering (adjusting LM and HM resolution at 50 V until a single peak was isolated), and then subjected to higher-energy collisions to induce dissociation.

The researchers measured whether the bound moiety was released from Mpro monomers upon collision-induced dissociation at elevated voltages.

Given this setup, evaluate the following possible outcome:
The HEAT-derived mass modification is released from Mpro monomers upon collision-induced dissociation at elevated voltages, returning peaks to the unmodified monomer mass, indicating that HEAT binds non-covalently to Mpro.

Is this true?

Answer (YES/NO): NO